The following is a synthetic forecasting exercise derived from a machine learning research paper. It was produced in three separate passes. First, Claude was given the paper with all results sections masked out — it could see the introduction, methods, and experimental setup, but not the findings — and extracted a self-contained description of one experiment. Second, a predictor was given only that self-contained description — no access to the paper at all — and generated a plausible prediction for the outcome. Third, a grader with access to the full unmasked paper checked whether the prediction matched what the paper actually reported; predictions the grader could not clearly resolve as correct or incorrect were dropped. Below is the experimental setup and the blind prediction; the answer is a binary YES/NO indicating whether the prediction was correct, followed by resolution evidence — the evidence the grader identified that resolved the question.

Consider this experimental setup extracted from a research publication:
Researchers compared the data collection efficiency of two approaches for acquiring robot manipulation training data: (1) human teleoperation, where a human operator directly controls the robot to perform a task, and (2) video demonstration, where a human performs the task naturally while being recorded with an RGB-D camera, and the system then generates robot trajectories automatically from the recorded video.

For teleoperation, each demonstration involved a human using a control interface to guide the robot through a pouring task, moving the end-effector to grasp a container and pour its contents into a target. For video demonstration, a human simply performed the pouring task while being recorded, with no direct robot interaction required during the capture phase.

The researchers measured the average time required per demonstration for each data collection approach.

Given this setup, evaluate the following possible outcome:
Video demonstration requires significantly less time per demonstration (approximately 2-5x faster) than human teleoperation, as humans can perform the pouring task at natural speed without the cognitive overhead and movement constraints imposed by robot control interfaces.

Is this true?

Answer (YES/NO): NO